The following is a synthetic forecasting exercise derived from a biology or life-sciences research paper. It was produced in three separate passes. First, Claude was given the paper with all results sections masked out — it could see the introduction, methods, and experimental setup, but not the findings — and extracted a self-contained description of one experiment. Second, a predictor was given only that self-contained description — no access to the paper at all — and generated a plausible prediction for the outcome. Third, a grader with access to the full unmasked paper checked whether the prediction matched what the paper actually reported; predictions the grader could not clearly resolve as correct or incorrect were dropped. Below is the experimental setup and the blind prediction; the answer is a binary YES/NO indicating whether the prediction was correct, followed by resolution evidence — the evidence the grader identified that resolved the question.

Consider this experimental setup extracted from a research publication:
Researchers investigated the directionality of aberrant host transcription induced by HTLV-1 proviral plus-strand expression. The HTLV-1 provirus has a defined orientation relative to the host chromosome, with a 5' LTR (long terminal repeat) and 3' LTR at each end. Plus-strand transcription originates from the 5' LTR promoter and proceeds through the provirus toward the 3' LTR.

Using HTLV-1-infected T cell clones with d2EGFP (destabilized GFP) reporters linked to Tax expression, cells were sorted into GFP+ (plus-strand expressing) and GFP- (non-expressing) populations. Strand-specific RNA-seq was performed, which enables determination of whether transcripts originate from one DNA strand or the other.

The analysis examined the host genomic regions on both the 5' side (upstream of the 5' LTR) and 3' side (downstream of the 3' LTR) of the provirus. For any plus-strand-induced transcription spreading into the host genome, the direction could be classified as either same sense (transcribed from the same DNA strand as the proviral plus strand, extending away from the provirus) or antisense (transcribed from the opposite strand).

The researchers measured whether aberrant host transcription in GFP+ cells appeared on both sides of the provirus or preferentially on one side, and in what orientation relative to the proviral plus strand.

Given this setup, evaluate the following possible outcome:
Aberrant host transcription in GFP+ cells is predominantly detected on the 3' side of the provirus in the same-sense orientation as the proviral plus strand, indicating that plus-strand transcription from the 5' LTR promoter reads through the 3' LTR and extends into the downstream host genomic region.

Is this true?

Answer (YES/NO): YES